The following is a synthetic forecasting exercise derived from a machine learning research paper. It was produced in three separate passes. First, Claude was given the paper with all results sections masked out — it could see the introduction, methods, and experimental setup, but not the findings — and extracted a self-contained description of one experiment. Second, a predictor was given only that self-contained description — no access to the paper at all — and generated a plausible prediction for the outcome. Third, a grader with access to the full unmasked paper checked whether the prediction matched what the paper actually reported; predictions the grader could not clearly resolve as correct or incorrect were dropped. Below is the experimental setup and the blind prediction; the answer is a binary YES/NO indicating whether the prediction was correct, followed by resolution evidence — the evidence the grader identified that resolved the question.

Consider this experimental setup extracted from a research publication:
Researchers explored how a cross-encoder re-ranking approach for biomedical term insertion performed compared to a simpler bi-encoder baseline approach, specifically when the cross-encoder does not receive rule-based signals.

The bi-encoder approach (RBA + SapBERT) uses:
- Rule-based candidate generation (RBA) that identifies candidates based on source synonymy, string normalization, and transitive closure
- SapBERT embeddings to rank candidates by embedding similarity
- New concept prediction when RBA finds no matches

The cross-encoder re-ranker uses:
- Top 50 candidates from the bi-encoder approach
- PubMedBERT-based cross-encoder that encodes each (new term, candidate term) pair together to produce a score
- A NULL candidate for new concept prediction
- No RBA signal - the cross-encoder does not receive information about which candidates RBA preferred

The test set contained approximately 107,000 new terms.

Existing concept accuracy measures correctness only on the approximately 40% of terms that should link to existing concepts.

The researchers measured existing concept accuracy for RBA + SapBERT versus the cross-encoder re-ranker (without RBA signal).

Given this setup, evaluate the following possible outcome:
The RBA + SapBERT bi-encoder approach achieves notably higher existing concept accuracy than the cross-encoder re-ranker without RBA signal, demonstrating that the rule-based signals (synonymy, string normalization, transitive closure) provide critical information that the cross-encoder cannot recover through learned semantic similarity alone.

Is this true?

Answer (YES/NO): YES